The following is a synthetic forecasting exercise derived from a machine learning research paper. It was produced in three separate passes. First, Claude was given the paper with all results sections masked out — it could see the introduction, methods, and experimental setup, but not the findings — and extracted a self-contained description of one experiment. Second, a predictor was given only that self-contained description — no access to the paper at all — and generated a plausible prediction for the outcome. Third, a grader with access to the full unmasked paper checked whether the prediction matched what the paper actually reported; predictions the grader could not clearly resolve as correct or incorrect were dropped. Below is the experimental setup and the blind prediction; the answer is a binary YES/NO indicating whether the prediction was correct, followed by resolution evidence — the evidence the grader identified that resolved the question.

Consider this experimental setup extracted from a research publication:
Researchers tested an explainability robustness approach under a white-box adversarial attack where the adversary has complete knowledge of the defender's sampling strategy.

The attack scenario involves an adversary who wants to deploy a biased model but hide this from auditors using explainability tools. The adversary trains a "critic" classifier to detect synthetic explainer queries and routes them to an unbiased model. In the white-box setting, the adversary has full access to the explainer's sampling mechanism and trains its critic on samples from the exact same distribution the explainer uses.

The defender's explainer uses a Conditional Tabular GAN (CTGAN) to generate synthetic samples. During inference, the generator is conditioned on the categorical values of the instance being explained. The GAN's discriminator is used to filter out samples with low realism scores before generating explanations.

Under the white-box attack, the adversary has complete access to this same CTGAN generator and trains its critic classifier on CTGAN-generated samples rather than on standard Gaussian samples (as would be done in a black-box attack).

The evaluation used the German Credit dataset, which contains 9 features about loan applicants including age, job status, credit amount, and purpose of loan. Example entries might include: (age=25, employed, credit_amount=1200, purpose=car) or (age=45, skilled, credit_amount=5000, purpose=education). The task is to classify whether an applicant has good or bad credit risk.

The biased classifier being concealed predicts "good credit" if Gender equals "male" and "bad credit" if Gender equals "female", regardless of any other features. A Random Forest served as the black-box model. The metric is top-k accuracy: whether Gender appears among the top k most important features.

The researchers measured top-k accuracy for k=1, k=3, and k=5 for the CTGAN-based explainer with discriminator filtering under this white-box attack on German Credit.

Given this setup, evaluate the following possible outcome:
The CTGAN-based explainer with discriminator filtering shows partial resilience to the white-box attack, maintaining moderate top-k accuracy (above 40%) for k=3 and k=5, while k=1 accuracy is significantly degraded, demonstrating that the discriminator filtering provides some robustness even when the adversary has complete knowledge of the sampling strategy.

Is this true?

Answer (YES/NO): YES